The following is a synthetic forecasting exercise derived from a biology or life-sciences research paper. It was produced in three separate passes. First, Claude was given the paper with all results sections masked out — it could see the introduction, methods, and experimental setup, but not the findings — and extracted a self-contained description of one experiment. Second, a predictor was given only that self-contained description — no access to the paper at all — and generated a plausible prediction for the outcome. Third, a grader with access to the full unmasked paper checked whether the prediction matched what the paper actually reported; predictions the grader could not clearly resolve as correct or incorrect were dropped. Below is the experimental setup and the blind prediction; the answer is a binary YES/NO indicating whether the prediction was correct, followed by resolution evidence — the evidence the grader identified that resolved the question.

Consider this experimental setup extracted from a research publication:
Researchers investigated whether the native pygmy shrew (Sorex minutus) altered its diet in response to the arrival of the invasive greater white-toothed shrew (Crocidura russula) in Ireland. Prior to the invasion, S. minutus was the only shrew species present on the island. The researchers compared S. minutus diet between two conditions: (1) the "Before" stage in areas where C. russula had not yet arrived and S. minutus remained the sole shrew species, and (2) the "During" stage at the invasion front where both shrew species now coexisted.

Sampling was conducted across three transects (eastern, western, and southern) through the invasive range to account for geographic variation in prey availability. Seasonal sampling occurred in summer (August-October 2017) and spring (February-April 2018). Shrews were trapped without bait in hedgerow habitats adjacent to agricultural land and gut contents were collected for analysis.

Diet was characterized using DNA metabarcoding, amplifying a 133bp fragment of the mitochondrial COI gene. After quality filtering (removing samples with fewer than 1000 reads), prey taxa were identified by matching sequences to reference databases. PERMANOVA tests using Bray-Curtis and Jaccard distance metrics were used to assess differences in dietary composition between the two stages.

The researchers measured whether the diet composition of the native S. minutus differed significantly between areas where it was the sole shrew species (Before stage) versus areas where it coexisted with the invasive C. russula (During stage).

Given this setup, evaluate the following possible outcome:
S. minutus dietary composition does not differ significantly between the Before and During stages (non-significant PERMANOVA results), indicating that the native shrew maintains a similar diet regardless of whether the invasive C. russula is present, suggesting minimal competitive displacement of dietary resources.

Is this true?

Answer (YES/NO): YES